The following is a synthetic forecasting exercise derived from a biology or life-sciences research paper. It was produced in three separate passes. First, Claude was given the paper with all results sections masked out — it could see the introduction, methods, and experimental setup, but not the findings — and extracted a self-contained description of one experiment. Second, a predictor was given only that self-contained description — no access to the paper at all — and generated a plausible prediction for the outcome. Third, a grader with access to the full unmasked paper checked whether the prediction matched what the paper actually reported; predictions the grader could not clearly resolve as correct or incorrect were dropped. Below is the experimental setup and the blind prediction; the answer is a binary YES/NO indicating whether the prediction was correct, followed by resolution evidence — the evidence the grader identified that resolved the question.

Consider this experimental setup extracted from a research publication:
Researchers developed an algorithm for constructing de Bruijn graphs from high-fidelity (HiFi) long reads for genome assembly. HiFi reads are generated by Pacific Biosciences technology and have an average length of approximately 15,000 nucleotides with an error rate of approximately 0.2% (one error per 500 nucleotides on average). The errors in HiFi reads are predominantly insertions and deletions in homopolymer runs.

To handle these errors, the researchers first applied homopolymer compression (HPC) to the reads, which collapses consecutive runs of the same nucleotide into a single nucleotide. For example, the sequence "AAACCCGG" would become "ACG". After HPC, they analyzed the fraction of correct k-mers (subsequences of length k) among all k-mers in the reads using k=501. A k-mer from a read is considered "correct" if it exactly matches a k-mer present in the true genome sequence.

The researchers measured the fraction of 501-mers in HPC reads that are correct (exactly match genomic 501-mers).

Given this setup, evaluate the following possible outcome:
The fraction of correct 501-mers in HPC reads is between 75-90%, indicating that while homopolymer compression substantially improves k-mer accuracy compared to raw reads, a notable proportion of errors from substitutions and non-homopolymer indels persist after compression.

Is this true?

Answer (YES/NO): NO